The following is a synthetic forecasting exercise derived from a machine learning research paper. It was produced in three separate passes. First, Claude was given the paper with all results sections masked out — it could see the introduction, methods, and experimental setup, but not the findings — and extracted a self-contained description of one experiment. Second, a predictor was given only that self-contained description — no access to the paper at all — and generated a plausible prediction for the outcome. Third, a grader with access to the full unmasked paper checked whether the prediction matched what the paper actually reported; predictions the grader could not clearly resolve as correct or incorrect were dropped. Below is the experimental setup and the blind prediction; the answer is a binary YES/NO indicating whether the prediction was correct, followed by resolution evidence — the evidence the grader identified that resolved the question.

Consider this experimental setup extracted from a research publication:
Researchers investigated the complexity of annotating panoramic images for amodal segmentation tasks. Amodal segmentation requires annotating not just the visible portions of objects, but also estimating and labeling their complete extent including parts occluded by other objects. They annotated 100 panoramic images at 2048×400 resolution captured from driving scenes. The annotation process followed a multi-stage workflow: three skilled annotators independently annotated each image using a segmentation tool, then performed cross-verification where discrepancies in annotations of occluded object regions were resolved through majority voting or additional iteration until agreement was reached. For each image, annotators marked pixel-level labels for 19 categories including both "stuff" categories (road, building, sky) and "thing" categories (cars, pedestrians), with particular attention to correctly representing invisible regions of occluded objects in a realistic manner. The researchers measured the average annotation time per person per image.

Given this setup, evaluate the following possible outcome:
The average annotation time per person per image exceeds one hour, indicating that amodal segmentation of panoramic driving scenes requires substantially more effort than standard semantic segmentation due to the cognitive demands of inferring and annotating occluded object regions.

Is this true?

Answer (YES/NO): YES